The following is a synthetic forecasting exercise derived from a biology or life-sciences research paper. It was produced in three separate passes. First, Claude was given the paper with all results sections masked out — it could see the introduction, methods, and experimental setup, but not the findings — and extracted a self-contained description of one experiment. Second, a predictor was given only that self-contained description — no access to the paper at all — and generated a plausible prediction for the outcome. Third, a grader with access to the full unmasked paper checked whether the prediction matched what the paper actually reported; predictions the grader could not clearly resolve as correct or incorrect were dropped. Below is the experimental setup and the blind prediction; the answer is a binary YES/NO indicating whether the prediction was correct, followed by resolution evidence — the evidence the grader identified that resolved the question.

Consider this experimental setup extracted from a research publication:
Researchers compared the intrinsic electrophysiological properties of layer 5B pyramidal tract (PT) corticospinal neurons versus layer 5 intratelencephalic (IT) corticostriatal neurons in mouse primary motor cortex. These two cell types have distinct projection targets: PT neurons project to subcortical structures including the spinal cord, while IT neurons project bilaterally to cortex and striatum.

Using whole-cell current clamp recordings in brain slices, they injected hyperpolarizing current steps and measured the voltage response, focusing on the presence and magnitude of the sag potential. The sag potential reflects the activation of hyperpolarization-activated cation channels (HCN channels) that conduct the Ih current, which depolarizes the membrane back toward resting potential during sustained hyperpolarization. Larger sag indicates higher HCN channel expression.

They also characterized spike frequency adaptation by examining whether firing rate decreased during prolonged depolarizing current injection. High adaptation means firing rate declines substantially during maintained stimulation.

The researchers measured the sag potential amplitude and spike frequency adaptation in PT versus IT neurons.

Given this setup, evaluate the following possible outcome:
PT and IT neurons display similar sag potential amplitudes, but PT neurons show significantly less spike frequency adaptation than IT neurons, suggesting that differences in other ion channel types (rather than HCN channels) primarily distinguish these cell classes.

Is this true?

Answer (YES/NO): NO